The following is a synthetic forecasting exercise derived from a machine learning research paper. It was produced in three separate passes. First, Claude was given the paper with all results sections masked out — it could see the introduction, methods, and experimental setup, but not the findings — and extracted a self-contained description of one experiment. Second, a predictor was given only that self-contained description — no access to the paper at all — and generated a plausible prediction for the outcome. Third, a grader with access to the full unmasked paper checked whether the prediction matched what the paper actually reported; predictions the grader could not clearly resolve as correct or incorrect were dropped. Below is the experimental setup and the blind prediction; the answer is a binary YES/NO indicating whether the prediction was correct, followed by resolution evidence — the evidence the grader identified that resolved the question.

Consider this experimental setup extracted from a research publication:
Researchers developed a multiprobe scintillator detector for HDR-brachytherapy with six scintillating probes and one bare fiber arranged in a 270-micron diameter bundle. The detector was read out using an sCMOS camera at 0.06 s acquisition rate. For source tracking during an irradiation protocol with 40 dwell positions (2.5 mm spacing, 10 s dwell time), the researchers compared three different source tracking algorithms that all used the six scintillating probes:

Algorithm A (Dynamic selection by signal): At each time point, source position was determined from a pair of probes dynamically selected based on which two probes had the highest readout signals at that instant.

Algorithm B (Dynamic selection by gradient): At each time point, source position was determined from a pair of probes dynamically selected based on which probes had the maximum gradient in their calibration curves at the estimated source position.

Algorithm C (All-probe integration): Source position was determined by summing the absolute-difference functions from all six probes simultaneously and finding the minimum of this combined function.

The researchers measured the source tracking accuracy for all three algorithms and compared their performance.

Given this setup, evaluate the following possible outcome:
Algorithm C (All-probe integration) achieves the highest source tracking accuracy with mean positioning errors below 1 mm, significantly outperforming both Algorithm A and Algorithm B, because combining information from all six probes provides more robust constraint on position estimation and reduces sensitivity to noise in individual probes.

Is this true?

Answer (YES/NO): YES